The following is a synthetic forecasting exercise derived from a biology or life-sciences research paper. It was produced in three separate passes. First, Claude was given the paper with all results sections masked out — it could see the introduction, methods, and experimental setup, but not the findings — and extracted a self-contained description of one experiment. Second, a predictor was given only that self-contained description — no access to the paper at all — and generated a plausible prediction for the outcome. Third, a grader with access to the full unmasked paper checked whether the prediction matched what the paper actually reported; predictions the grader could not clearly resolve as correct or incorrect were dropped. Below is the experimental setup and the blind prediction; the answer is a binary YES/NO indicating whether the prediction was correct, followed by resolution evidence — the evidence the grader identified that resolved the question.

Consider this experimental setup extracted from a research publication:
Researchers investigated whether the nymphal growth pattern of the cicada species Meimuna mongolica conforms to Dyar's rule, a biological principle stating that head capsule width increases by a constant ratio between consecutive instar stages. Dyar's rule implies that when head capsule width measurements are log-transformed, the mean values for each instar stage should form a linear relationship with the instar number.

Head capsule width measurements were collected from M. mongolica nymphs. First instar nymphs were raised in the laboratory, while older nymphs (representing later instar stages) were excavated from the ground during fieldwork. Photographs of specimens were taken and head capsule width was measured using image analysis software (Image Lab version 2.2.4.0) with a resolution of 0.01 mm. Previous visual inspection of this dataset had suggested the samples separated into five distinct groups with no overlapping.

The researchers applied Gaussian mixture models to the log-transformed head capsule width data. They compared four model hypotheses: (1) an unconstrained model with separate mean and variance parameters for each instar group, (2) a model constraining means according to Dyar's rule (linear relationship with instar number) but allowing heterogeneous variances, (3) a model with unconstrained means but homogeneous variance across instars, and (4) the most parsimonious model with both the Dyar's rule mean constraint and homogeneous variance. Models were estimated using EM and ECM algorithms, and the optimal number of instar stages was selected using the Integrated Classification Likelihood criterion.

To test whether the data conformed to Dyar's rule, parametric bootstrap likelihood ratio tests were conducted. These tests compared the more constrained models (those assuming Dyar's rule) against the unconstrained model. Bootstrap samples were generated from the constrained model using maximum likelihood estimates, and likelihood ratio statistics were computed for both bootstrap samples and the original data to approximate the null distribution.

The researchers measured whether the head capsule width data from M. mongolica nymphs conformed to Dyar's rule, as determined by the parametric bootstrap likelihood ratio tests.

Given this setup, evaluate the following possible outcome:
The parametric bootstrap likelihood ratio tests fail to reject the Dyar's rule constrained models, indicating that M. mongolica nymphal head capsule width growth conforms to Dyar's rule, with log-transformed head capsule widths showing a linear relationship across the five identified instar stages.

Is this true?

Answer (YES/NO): NO